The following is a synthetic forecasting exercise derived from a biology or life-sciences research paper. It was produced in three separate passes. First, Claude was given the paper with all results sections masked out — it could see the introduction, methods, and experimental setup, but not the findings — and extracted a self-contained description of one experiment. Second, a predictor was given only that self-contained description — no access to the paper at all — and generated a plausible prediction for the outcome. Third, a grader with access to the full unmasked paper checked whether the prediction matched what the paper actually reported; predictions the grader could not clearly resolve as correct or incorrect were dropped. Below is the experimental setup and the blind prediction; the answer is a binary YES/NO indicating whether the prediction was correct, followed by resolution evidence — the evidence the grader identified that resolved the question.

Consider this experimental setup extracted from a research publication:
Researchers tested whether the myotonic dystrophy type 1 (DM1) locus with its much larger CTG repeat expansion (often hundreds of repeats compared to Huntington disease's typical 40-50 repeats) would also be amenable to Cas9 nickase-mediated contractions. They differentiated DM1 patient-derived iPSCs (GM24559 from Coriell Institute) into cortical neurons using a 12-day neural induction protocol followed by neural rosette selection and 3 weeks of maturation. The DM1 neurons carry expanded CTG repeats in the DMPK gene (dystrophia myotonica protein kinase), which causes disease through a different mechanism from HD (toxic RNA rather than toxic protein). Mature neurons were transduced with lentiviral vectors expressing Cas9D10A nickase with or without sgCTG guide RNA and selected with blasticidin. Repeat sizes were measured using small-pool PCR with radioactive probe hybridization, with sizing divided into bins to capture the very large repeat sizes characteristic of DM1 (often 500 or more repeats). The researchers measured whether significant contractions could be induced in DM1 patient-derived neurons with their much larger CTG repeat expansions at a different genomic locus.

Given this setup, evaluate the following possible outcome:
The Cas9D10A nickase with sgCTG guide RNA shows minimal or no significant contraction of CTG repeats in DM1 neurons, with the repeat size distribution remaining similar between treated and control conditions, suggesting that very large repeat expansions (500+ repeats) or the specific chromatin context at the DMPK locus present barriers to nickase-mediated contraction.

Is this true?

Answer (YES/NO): NO